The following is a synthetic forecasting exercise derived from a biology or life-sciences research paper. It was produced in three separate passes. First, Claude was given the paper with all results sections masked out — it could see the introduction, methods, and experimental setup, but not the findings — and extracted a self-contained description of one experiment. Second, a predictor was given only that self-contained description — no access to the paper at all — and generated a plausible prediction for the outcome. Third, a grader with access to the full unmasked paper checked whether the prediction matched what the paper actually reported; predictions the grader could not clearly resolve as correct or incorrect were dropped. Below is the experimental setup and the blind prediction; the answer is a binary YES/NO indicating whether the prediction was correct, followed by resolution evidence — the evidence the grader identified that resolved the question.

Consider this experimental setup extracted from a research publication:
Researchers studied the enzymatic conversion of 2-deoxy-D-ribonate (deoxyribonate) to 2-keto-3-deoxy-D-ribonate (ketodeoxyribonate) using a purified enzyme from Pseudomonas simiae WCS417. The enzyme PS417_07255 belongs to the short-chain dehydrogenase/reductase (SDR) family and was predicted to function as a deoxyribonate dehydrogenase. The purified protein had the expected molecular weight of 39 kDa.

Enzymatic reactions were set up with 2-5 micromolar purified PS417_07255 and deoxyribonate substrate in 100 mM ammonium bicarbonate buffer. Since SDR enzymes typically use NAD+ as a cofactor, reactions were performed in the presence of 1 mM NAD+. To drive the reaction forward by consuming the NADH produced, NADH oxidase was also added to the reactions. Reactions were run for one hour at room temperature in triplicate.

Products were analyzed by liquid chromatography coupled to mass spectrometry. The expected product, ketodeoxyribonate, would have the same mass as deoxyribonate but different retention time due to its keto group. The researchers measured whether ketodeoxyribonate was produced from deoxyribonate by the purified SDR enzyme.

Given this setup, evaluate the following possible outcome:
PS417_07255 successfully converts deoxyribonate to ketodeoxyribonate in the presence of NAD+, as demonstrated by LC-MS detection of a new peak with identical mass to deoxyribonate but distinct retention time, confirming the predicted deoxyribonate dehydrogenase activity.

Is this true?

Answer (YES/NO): NO